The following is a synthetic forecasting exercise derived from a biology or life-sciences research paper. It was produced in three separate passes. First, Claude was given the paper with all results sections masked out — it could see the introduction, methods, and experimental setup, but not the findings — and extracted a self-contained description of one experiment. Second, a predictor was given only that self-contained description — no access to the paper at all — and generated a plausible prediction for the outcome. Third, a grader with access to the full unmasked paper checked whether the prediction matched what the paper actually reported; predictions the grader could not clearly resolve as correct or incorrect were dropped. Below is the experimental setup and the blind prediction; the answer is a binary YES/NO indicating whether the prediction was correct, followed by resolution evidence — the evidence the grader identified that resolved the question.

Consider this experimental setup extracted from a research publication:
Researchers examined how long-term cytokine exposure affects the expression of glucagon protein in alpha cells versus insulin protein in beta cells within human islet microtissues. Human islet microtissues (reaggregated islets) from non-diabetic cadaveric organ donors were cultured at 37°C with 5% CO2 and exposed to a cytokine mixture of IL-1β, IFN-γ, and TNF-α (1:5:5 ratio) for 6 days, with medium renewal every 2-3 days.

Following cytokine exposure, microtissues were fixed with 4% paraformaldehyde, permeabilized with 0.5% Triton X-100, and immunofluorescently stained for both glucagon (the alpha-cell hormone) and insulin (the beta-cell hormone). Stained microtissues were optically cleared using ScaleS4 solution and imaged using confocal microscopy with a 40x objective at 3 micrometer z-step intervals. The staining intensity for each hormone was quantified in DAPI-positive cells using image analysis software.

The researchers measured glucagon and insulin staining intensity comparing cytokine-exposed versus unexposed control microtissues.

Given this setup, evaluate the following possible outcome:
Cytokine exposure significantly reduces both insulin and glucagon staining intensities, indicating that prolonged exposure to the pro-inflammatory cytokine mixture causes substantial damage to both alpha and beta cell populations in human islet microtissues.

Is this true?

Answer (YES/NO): YES